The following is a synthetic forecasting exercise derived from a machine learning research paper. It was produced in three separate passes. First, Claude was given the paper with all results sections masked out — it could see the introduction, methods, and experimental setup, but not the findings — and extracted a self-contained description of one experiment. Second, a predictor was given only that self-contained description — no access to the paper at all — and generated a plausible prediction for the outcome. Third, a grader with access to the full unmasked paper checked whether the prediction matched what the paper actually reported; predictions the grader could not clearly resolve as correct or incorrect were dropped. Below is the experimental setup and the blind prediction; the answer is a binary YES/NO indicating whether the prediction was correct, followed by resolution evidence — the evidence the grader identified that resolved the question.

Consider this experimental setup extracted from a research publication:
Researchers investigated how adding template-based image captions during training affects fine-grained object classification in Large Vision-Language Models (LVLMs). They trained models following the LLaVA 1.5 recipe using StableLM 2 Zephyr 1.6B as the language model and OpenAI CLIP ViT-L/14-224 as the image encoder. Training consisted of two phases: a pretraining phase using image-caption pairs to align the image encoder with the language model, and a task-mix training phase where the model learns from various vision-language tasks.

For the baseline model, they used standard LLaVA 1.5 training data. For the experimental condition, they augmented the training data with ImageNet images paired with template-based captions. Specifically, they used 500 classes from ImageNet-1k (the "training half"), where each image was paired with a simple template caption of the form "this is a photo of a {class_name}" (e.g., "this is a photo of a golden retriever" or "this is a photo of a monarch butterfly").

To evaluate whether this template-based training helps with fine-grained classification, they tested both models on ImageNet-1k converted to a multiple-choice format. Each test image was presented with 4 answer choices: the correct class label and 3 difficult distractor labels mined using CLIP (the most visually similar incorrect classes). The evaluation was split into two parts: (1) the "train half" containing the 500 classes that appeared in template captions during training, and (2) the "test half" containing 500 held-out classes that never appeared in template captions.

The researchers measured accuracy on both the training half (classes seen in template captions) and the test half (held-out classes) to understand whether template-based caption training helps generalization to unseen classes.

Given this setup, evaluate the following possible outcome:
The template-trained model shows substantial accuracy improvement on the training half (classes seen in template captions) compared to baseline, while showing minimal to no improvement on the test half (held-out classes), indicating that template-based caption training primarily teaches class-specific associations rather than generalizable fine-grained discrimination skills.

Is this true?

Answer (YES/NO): NO